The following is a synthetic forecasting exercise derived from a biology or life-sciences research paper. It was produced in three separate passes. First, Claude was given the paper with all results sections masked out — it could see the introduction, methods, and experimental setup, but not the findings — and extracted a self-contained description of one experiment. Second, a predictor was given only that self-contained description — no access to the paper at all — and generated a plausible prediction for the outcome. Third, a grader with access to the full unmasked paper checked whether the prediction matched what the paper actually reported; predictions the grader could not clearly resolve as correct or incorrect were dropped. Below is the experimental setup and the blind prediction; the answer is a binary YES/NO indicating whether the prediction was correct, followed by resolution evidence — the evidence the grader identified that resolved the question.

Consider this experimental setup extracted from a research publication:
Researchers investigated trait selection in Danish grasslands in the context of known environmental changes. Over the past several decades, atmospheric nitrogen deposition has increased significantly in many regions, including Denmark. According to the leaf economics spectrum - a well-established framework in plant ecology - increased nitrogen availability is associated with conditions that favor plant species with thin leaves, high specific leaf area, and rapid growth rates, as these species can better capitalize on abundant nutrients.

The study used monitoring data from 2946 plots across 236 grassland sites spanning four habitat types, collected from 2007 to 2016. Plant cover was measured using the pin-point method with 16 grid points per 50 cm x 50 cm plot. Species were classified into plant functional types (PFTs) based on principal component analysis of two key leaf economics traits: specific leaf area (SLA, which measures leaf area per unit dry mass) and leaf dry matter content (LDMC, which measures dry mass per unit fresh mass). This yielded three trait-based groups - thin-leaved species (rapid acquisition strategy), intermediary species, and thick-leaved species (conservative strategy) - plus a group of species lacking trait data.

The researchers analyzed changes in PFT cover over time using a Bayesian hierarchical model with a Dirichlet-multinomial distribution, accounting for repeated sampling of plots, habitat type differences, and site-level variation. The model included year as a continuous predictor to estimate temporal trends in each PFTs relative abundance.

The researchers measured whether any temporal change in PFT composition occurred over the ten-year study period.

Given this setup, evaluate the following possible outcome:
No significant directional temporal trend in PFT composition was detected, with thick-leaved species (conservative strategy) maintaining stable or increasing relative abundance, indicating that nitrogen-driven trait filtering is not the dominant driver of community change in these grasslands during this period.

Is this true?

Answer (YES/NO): YES